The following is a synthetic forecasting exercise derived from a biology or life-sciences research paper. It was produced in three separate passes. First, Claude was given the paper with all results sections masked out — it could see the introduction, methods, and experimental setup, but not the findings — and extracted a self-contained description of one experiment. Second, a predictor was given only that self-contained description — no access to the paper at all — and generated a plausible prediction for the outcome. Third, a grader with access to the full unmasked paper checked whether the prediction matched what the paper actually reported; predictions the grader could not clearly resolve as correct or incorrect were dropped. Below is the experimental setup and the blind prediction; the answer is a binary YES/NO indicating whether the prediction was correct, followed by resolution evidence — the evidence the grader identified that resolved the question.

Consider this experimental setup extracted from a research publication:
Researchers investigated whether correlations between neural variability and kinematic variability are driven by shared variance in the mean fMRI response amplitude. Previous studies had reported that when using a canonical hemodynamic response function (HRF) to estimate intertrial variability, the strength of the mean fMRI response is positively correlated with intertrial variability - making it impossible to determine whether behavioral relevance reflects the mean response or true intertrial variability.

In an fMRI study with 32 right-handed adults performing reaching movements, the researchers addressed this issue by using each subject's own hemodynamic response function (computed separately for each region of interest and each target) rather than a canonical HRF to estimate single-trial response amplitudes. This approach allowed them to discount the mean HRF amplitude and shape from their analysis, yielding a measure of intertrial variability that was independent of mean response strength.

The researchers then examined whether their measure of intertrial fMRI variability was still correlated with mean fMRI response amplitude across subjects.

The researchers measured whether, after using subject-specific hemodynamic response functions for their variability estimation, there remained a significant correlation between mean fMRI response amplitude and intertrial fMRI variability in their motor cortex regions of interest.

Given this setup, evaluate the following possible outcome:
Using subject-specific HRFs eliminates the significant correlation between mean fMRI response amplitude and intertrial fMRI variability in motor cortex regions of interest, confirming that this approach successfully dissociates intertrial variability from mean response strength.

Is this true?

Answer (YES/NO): YES